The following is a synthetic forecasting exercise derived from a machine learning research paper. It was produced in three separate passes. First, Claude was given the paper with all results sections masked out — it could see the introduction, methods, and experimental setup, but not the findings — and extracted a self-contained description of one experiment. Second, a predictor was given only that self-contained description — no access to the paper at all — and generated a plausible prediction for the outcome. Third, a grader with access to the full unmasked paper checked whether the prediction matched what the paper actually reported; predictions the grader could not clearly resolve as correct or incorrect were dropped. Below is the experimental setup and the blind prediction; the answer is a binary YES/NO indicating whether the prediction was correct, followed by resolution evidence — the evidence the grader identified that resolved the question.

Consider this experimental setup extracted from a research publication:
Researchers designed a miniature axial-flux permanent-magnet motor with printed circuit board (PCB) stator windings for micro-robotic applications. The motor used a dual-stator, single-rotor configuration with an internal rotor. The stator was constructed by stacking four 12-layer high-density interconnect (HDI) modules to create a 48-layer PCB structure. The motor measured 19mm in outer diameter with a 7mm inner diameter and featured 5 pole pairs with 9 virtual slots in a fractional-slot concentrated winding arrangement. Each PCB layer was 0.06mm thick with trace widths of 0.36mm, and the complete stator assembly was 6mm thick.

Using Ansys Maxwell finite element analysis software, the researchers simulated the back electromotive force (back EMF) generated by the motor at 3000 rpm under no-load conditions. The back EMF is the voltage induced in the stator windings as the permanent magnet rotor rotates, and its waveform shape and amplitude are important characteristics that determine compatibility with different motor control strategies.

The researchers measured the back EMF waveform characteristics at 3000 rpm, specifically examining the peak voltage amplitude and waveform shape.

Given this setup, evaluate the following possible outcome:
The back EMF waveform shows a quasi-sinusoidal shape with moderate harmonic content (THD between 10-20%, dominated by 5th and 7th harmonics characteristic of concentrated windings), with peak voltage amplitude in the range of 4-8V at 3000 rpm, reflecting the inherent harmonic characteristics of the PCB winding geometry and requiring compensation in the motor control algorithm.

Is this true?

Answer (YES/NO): NO